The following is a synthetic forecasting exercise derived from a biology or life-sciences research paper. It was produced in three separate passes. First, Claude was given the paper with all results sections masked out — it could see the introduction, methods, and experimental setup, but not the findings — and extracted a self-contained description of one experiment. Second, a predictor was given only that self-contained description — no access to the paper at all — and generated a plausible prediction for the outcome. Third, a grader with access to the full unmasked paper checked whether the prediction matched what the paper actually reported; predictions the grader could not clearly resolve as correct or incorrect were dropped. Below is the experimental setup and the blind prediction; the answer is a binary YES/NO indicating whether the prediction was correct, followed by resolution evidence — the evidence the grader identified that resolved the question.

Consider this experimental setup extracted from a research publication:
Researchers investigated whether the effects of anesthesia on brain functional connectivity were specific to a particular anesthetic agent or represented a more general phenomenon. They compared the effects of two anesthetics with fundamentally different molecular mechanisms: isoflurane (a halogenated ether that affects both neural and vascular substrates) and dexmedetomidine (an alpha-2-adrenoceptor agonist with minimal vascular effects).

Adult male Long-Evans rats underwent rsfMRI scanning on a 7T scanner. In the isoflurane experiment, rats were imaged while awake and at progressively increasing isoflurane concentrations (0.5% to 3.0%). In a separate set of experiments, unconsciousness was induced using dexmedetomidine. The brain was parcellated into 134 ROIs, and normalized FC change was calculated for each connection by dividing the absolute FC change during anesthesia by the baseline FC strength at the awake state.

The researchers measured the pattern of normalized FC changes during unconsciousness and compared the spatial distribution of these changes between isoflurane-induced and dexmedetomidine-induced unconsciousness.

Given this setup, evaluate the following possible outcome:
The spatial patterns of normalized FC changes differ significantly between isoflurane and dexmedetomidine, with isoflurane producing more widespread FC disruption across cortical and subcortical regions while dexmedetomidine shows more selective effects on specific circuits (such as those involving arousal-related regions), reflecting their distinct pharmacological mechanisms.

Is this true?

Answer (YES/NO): NO